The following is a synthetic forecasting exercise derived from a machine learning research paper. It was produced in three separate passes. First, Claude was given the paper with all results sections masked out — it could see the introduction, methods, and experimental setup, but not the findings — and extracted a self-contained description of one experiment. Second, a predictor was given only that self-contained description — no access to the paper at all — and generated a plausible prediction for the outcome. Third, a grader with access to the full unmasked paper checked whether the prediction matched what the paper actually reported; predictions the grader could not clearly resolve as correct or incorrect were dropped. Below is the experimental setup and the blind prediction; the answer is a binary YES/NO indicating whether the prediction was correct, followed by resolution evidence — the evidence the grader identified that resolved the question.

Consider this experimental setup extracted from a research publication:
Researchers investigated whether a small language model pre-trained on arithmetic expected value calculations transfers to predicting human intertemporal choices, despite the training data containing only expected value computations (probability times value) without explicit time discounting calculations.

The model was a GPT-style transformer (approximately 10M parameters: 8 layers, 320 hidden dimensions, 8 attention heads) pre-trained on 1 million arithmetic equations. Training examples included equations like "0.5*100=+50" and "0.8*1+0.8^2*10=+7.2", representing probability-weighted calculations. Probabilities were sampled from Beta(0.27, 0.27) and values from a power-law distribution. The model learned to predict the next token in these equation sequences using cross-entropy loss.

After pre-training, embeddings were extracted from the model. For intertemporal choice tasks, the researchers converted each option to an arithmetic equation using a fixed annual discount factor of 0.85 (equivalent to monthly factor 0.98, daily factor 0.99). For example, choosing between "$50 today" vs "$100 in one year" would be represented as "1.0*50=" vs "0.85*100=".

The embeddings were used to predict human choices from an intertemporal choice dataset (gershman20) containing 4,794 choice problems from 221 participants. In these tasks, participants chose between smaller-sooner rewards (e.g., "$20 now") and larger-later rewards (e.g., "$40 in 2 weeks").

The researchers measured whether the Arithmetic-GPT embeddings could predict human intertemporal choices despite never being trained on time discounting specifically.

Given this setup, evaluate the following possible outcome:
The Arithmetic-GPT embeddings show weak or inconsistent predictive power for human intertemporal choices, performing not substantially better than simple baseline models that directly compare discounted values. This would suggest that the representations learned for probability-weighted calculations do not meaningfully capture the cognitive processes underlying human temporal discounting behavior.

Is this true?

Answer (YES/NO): NO